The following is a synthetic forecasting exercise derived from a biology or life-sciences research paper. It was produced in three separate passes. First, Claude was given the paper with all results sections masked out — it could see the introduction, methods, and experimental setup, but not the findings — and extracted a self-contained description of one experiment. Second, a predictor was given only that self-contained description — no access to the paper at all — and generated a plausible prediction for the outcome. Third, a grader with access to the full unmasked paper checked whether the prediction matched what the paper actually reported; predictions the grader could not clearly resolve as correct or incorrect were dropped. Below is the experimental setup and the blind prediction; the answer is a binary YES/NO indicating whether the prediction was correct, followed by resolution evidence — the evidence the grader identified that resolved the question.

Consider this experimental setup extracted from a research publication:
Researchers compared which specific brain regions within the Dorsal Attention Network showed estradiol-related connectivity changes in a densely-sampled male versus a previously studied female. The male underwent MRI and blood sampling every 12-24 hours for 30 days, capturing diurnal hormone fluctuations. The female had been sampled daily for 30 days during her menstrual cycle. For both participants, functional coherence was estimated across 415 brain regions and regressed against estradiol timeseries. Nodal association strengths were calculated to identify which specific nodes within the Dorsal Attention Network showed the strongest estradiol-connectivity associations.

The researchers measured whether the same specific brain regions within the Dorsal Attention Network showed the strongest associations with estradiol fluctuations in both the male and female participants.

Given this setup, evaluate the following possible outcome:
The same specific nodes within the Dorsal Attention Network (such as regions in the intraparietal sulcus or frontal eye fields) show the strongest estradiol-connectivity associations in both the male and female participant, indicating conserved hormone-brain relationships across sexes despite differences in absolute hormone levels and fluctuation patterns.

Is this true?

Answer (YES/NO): NO